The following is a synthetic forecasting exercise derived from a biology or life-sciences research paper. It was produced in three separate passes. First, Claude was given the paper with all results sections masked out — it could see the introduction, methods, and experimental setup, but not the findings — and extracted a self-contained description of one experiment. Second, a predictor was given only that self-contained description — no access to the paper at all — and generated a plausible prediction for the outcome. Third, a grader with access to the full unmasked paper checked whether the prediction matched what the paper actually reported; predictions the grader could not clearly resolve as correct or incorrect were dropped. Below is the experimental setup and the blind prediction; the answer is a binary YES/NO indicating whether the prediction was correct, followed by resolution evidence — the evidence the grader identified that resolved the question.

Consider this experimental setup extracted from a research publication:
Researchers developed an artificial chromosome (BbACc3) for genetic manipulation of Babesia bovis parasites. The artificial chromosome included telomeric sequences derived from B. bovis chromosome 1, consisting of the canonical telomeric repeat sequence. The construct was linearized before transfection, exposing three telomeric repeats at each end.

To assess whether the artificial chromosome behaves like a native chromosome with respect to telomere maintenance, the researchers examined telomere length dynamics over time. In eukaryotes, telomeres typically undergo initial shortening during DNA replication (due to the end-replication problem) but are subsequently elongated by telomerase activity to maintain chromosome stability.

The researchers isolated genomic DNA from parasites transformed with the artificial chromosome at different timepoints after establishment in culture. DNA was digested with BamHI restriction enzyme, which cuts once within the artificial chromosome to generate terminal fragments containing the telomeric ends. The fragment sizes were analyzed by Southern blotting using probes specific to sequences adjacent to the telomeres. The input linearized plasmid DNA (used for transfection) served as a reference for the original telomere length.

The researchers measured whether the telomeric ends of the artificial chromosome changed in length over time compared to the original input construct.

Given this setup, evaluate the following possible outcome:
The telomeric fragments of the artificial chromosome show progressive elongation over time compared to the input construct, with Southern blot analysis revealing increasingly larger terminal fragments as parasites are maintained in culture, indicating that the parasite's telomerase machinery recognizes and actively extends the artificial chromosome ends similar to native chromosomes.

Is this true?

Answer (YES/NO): YES